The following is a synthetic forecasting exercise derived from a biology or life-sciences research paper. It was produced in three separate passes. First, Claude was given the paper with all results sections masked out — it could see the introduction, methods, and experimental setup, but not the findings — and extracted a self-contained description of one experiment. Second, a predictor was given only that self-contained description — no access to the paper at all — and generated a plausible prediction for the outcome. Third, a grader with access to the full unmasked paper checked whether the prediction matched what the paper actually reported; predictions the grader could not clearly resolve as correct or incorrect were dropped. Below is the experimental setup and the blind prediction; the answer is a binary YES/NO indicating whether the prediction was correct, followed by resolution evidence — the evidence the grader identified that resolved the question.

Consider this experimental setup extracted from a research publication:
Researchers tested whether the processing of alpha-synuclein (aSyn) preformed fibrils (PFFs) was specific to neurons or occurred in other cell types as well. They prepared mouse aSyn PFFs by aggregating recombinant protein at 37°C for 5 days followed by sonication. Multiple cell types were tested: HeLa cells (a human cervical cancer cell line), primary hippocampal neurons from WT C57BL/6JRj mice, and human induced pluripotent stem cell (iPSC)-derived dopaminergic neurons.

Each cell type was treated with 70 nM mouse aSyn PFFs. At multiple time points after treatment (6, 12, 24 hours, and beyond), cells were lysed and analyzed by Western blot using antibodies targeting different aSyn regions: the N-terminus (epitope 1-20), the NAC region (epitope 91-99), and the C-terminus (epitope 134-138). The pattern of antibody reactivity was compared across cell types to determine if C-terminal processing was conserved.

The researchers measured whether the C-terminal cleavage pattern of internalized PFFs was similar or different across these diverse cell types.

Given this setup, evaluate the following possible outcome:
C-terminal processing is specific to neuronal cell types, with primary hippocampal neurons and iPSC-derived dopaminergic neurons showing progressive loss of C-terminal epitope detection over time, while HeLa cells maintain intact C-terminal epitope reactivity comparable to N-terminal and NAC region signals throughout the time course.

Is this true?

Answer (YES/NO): NO